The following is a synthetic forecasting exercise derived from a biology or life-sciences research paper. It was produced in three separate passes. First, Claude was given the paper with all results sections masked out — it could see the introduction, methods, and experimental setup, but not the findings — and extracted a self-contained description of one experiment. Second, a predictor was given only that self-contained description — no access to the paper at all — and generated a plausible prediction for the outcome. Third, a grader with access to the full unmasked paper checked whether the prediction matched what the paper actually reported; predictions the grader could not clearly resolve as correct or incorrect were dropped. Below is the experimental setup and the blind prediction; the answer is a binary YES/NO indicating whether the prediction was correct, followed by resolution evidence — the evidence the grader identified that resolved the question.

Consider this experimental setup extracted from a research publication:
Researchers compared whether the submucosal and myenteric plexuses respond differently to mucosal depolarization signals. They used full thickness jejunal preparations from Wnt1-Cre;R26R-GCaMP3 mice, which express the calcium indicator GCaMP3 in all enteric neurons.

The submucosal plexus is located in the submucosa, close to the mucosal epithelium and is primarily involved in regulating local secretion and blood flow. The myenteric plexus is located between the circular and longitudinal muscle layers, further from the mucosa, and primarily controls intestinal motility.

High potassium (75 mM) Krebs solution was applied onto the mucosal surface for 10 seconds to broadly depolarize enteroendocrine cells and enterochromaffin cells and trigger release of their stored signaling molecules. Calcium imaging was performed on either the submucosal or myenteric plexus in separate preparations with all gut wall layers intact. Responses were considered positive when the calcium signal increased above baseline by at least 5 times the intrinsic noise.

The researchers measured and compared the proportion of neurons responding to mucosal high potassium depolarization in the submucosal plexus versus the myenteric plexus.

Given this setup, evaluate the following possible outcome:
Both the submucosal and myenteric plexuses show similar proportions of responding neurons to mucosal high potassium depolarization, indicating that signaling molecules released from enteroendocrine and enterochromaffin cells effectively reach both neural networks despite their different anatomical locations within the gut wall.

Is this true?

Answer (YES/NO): YES